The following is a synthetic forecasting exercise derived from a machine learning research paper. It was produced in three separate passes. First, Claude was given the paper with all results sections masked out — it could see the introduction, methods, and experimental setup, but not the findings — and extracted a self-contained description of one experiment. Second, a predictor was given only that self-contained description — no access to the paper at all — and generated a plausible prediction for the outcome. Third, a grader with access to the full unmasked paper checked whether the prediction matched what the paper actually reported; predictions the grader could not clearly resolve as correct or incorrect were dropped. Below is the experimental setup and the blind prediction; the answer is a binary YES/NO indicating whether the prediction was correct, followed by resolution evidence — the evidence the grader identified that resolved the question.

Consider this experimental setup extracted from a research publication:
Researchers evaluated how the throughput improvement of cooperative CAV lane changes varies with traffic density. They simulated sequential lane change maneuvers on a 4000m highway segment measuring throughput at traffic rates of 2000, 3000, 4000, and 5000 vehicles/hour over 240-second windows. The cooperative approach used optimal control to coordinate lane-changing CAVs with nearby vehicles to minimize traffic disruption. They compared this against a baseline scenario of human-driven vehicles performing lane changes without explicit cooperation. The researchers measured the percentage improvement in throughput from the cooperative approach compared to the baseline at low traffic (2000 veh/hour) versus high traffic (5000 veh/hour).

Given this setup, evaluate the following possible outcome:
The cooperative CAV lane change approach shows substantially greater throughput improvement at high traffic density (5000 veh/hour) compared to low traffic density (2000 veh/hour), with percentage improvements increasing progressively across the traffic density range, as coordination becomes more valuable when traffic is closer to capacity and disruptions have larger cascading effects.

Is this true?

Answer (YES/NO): YES